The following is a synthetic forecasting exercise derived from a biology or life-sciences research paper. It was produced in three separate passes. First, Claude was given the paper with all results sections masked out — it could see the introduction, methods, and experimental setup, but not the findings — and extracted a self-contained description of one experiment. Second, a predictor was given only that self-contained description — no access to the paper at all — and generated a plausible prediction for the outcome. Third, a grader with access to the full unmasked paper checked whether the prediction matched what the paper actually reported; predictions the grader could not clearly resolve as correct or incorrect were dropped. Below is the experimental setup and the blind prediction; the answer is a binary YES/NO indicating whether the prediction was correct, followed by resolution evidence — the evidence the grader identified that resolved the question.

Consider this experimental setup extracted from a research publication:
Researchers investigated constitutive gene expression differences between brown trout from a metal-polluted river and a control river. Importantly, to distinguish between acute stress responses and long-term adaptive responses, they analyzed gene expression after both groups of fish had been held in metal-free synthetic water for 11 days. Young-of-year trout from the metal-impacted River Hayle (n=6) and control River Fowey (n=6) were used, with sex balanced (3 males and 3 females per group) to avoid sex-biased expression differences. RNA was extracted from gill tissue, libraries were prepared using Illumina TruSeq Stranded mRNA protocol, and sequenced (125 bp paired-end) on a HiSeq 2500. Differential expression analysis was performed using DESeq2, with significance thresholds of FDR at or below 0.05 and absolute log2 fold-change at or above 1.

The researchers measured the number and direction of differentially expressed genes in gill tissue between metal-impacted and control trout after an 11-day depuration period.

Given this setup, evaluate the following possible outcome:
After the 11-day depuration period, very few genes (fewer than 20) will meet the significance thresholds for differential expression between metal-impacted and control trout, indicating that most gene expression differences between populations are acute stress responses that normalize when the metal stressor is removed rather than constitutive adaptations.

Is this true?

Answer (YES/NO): NO